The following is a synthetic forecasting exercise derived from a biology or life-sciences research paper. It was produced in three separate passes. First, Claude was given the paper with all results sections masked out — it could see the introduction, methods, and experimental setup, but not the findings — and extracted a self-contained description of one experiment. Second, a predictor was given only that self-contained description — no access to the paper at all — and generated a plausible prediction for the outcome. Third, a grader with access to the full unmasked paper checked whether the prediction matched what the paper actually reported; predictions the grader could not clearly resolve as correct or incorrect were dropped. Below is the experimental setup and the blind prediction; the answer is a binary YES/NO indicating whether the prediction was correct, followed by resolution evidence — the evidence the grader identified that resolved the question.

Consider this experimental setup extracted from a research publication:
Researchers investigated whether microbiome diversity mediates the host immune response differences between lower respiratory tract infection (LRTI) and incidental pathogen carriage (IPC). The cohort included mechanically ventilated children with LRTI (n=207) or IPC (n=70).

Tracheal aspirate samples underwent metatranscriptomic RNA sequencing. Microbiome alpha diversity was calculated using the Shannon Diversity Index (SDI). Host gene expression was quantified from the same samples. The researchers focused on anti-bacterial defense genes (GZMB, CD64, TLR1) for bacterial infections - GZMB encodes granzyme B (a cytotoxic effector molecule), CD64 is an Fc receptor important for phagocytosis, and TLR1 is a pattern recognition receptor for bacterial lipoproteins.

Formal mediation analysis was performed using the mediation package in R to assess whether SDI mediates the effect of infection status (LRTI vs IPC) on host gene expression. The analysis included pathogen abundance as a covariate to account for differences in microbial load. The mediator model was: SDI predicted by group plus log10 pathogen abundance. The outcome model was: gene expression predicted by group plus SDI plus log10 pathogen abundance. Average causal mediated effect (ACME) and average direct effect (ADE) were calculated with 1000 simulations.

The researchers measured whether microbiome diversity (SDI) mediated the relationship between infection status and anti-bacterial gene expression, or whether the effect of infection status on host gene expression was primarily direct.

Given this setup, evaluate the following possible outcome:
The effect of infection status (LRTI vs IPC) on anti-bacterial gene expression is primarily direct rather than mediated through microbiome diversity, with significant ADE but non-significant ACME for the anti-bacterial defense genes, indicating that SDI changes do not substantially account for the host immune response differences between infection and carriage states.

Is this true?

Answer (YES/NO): NO